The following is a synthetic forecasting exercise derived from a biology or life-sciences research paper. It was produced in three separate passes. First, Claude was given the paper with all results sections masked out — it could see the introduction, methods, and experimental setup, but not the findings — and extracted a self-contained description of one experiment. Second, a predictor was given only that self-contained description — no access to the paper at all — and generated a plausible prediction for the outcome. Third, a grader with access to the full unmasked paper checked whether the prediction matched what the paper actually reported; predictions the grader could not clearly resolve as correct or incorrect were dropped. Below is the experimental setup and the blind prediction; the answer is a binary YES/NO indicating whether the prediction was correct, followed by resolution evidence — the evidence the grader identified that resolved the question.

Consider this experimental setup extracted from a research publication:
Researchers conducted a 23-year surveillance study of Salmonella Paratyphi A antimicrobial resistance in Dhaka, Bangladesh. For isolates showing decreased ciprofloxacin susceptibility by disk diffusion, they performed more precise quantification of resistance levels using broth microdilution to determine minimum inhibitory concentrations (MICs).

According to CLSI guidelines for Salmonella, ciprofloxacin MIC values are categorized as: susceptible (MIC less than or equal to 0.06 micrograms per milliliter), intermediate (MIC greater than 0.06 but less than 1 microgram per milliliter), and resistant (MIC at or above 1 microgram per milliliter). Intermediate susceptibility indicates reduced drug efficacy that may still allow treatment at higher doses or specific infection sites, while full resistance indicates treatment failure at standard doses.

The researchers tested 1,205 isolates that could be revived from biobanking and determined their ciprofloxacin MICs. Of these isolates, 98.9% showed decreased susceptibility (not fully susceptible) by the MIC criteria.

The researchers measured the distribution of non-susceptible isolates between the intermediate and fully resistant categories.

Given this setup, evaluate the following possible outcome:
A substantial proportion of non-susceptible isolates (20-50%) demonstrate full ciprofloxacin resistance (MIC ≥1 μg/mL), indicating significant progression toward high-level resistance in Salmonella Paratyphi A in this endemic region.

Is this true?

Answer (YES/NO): NO